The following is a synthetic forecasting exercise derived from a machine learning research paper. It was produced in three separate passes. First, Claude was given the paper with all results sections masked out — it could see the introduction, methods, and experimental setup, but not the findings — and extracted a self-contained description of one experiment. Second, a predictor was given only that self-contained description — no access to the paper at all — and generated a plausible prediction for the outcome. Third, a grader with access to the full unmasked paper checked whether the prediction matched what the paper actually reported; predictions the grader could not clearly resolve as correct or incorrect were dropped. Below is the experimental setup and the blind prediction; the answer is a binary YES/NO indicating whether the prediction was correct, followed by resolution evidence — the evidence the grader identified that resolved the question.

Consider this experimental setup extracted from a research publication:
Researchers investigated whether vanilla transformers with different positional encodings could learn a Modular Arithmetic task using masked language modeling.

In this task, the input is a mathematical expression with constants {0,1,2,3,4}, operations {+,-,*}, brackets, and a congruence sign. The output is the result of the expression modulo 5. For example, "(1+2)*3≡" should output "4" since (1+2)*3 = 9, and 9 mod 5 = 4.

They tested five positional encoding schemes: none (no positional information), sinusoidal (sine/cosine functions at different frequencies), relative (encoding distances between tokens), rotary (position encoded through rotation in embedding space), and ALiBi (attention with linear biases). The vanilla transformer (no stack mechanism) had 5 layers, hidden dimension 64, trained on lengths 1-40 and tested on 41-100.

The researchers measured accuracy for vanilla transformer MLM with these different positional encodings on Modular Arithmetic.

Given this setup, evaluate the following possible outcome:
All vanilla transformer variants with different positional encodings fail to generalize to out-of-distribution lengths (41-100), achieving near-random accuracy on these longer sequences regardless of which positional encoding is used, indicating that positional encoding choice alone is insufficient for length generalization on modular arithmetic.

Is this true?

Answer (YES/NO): YES